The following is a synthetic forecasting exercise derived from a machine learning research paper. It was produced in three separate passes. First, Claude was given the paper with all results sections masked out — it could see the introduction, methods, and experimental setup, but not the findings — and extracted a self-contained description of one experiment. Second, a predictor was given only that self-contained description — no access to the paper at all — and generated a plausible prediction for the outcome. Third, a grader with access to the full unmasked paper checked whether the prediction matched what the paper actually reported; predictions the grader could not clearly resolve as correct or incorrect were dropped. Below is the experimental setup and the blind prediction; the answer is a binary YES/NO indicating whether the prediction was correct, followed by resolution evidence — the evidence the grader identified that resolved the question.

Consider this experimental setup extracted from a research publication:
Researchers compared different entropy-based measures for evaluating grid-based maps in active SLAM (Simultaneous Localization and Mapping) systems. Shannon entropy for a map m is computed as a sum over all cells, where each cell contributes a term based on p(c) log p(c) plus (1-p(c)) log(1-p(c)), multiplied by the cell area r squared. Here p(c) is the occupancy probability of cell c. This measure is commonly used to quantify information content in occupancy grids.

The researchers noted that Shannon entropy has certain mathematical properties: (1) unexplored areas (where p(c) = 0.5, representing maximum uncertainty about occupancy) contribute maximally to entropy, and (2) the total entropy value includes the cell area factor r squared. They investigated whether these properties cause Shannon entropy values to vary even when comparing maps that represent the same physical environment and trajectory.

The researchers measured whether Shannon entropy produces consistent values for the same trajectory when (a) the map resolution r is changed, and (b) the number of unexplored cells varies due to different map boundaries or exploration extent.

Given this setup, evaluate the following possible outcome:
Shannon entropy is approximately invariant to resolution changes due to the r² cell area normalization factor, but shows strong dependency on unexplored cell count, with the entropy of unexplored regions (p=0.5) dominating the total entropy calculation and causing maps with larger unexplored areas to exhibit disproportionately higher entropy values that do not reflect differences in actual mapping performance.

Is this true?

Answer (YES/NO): NO